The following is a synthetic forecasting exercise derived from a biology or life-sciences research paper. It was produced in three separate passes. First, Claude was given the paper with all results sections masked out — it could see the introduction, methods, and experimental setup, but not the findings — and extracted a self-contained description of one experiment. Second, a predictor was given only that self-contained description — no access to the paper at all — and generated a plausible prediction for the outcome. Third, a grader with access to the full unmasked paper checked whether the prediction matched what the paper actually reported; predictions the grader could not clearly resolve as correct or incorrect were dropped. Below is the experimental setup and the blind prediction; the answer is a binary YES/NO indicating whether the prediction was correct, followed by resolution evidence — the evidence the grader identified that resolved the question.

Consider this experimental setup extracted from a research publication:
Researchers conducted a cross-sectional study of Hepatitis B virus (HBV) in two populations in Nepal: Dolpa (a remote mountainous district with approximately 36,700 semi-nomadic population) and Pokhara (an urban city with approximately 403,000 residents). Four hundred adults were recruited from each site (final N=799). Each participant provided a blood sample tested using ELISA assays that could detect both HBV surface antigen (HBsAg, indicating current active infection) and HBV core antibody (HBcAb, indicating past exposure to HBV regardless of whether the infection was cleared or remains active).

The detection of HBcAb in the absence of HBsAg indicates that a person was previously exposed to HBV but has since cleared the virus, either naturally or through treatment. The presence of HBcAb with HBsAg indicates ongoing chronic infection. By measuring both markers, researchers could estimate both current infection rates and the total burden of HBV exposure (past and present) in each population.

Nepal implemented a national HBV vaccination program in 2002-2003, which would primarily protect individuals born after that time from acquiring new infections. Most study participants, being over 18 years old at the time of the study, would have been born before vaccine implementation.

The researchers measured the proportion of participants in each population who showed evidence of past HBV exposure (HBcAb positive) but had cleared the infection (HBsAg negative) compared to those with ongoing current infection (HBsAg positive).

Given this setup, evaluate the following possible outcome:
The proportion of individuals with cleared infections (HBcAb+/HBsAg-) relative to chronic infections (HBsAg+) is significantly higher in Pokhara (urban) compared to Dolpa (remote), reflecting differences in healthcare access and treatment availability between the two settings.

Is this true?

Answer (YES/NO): NO